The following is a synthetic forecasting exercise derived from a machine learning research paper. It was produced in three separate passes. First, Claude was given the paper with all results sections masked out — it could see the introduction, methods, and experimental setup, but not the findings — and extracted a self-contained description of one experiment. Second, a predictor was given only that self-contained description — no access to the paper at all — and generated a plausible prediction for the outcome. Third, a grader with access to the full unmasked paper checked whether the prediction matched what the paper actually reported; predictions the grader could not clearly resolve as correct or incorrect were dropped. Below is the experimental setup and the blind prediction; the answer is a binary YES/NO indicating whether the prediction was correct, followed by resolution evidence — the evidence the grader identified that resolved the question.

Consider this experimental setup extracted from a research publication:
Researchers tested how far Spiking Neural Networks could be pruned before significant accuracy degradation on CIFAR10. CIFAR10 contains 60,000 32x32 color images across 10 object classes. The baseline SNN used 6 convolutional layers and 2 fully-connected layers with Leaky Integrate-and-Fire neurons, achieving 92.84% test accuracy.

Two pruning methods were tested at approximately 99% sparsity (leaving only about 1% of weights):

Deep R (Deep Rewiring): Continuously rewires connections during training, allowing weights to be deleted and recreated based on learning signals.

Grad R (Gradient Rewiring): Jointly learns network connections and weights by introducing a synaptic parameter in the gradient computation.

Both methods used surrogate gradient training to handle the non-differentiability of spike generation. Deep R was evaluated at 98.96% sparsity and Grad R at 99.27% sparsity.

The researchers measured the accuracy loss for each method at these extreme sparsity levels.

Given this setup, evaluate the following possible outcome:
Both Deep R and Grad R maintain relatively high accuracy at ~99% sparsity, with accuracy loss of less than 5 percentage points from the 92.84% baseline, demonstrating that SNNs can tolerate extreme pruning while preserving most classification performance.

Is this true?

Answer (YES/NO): YES